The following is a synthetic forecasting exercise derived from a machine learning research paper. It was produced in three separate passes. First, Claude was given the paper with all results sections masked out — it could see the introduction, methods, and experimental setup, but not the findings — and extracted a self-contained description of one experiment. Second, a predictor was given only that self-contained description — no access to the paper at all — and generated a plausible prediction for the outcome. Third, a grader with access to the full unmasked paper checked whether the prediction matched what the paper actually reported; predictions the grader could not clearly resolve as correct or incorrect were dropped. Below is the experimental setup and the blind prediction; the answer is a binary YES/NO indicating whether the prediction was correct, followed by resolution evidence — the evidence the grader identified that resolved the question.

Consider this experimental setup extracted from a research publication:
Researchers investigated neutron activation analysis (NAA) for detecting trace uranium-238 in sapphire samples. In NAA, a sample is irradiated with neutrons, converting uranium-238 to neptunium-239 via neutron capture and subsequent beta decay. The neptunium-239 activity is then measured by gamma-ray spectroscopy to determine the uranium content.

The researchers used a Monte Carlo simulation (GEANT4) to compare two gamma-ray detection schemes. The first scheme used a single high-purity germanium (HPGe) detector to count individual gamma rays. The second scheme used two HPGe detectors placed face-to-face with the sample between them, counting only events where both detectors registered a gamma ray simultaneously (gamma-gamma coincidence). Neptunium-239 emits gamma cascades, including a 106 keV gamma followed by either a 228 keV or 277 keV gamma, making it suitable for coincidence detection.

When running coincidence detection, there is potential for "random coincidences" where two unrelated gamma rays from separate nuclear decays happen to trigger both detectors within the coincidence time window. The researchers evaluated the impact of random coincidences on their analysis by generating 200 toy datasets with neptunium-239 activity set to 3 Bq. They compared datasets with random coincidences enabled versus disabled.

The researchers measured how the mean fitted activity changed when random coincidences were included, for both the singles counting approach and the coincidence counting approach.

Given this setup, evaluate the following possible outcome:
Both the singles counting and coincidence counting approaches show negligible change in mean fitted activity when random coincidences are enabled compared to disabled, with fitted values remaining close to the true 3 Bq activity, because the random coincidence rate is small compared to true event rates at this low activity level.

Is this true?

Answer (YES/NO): YES